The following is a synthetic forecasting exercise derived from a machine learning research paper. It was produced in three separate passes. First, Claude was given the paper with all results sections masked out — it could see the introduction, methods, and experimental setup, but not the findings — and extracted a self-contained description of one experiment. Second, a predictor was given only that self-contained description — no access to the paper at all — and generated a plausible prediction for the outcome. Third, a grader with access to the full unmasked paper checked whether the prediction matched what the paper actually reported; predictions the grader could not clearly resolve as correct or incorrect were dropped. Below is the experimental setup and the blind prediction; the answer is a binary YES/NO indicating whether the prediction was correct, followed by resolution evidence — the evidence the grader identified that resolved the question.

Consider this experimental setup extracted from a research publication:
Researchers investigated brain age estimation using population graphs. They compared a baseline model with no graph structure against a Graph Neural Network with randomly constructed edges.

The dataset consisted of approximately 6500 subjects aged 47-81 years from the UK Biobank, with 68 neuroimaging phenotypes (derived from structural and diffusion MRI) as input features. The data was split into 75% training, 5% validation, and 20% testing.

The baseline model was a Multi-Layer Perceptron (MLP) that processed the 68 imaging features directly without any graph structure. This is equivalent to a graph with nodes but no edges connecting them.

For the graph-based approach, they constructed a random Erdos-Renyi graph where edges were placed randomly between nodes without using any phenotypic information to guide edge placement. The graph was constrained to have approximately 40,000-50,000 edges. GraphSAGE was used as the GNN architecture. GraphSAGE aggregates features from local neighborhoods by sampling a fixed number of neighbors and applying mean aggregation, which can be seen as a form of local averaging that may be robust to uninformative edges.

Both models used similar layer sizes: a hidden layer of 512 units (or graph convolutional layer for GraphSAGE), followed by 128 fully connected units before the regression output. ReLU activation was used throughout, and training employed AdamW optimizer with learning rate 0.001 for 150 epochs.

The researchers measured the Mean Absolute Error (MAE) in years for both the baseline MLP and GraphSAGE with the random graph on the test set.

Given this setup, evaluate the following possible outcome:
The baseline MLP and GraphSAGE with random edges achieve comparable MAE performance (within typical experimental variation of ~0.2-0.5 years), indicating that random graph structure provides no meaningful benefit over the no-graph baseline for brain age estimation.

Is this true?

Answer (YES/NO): YES